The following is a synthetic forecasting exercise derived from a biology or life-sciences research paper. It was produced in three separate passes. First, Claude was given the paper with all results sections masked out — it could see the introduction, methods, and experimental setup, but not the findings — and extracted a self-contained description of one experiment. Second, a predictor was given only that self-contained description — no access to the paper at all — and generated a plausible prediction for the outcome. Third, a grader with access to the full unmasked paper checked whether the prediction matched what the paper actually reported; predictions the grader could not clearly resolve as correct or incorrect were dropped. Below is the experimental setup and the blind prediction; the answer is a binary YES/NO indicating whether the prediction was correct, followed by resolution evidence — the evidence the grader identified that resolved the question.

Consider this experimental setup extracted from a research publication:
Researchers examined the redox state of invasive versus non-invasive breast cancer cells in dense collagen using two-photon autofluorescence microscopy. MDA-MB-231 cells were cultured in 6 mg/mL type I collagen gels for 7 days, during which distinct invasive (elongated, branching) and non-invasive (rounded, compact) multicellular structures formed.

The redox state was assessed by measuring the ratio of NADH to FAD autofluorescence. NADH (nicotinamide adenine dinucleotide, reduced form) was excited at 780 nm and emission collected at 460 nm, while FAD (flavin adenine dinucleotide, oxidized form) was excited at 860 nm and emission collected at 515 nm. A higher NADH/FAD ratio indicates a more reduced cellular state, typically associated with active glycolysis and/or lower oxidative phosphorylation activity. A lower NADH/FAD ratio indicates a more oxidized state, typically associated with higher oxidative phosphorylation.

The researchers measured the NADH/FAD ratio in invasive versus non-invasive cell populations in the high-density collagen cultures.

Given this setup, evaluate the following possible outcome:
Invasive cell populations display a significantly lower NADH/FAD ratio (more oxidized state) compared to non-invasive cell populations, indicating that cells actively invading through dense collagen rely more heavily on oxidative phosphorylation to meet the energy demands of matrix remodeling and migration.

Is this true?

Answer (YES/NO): YES